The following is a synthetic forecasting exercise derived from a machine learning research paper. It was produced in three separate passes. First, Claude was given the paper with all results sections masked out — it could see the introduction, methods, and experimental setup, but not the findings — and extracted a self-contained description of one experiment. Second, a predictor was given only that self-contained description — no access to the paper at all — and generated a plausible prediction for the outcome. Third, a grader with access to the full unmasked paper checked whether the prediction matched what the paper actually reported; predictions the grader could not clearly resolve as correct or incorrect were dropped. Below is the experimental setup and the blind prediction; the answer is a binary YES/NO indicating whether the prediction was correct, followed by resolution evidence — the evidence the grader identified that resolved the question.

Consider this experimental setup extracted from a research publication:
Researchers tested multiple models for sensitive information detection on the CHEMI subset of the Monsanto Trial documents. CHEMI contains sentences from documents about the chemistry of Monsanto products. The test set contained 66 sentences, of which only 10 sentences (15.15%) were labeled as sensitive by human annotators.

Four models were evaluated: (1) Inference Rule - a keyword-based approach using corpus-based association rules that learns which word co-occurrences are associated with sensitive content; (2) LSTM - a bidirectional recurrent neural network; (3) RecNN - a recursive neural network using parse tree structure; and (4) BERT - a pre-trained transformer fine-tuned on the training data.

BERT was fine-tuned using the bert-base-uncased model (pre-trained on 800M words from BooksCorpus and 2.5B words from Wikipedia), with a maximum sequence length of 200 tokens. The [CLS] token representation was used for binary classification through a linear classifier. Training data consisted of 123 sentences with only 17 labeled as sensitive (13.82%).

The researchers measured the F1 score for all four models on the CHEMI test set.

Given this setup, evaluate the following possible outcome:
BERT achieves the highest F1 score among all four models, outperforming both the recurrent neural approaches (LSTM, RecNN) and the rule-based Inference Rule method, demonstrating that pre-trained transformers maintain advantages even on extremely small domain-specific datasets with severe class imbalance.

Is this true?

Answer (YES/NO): NO